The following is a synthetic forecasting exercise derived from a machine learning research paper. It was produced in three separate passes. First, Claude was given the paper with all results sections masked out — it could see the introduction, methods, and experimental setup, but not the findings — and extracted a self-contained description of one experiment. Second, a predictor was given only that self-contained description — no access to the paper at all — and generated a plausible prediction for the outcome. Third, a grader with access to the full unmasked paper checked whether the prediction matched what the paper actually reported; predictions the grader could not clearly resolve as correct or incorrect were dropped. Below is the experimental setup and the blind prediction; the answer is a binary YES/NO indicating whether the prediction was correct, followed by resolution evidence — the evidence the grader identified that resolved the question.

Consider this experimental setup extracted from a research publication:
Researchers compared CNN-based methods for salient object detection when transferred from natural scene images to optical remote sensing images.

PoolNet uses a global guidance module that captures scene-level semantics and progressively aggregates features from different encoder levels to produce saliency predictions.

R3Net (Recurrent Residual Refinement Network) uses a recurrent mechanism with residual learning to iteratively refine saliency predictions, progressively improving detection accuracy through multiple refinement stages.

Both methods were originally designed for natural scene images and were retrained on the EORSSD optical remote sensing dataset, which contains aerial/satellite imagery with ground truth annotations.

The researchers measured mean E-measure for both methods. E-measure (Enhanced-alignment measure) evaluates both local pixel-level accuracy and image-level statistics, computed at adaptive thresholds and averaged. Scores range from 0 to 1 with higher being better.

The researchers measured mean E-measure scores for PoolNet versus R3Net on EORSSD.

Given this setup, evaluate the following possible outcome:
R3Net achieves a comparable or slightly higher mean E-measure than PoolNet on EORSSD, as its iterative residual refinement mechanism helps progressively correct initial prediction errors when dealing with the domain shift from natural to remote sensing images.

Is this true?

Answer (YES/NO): YES